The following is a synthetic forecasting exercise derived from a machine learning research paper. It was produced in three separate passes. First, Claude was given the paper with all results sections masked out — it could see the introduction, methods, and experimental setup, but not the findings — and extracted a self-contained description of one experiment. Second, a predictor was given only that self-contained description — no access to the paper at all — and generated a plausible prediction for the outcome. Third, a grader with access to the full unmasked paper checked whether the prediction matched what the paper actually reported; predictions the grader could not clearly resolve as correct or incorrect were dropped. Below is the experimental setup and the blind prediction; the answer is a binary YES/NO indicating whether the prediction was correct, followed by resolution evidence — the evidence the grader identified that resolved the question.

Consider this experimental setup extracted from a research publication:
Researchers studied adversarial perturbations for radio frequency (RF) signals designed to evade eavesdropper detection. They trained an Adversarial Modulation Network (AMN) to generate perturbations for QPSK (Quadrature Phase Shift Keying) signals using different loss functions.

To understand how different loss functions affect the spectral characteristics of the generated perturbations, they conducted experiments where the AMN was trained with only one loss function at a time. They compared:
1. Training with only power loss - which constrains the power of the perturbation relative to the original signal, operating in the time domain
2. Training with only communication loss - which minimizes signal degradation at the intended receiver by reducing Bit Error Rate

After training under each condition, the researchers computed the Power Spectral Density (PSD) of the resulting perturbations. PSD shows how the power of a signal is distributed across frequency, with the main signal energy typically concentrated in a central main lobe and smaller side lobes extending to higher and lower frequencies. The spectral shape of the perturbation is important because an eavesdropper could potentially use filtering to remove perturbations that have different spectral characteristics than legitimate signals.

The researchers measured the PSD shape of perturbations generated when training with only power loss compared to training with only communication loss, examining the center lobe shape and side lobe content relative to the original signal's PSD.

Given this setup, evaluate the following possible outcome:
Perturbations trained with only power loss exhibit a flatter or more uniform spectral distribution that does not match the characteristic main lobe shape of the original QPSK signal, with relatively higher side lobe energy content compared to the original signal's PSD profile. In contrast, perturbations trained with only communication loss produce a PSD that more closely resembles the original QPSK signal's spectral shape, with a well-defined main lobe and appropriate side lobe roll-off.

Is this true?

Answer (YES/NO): NO